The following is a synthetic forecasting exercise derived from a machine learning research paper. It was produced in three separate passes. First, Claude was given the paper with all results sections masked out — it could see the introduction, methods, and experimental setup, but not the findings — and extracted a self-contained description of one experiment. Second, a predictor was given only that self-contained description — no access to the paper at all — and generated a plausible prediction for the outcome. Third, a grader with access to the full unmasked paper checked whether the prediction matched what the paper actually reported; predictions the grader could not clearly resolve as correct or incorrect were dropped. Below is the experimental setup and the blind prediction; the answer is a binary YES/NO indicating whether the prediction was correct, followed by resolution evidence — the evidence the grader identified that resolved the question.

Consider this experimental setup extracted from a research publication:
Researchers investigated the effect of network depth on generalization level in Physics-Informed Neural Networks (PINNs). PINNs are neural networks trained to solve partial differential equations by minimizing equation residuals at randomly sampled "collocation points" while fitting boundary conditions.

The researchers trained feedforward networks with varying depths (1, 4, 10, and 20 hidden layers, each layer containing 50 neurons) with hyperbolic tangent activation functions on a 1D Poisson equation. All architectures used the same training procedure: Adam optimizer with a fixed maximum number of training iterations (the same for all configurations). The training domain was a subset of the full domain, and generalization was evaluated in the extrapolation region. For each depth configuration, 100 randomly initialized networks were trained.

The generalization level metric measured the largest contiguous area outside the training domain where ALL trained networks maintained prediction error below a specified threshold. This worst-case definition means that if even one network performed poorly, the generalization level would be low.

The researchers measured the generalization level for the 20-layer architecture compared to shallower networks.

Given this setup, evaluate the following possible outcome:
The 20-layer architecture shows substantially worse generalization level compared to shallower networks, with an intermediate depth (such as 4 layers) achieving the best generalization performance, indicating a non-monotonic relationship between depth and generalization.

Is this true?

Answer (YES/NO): NO